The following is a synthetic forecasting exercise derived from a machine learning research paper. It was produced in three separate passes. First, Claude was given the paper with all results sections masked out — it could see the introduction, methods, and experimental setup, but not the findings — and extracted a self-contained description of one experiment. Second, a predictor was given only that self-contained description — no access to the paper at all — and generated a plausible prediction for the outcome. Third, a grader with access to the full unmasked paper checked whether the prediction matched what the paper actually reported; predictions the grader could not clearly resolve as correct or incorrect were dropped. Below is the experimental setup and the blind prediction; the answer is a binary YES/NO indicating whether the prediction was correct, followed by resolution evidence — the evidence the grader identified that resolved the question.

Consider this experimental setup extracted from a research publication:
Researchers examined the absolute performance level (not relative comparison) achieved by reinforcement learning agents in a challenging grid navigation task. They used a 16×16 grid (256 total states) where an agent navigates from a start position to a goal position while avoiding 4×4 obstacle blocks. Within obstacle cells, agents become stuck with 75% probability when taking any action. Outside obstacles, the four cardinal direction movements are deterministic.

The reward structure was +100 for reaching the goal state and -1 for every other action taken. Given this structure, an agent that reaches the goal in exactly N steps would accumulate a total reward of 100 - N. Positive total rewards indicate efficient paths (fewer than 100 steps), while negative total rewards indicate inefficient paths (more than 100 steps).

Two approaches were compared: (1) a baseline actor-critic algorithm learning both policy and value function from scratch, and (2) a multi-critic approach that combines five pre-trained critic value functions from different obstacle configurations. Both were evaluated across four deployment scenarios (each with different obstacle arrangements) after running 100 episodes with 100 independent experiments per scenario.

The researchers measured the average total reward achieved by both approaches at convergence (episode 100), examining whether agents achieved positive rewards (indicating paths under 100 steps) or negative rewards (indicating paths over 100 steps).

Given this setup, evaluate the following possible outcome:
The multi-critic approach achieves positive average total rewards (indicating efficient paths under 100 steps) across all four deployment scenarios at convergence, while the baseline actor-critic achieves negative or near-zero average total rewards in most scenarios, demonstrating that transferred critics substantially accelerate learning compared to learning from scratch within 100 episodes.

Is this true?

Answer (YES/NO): NO